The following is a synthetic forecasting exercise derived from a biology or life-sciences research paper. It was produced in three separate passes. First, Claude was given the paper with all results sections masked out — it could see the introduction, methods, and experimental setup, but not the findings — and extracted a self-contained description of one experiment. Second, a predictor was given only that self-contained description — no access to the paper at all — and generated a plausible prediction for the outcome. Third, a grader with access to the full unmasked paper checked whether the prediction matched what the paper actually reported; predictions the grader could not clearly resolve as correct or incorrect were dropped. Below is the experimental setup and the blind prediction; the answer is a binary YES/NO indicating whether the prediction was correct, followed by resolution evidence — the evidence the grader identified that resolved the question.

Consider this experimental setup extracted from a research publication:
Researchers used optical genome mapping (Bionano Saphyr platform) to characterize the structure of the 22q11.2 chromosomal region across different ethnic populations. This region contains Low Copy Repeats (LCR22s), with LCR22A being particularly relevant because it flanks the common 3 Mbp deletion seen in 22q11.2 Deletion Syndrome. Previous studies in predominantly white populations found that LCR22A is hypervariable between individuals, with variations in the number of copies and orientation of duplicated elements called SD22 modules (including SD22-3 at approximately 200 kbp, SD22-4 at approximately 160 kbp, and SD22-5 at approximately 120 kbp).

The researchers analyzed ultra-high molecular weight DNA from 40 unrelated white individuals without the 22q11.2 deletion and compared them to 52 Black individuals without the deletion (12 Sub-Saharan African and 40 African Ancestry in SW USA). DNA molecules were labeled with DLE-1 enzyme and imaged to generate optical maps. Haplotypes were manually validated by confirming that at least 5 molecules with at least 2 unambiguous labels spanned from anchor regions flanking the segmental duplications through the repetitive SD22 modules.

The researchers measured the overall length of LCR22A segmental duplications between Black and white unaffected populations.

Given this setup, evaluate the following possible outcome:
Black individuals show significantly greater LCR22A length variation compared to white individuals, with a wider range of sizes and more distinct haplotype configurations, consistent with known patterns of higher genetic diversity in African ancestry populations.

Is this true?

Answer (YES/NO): NO